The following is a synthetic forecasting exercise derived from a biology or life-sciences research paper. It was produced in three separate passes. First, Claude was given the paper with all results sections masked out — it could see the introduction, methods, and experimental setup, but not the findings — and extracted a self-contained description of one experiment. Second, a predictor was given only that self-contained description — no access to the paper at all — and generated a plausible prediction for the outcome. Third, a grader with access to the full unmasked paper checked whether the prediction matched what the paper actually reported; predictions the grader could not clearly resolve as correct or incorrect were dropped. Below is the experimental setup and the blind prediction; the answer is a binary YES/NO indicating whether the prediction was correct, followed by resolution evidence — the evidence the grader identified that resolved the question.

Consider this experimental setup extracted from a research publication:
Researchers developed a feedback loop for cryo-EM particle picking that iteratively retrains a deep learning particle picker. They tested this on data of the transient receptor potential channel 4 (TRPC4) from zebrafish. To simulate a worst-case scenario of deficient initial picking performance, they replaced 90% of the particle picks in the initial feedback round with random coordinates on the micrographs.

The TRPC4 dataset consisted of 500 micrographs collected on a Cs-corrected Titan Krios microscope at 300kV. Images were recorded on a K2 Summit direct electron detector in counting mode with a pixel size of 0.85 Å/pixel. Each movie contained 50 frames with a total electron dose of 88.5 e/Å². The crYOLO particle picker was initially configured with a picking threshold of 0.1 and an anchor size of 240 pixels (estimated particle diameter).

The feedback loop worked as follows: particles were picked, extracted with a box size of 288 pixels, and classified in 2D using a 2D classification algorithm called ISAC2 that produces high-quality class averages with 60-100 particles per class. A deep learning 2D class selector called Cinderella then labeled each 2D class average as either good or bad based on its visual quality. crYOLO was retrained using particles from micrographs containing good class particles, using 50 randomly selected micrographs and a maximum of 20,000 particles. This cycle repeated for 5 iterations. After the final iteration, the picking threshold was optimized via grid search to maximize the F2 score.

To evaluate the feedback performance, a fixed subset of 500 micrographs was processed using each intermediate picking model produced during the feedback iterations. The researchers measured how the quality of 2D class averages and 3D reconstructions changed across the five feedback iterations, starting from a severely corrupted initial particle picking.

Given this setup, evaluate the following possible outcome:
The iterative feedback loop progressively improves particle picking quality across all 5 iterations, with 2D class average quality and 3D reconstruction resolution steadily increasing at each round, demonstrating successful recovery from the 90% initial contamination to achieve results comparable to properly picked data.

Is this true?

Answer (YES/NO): NO